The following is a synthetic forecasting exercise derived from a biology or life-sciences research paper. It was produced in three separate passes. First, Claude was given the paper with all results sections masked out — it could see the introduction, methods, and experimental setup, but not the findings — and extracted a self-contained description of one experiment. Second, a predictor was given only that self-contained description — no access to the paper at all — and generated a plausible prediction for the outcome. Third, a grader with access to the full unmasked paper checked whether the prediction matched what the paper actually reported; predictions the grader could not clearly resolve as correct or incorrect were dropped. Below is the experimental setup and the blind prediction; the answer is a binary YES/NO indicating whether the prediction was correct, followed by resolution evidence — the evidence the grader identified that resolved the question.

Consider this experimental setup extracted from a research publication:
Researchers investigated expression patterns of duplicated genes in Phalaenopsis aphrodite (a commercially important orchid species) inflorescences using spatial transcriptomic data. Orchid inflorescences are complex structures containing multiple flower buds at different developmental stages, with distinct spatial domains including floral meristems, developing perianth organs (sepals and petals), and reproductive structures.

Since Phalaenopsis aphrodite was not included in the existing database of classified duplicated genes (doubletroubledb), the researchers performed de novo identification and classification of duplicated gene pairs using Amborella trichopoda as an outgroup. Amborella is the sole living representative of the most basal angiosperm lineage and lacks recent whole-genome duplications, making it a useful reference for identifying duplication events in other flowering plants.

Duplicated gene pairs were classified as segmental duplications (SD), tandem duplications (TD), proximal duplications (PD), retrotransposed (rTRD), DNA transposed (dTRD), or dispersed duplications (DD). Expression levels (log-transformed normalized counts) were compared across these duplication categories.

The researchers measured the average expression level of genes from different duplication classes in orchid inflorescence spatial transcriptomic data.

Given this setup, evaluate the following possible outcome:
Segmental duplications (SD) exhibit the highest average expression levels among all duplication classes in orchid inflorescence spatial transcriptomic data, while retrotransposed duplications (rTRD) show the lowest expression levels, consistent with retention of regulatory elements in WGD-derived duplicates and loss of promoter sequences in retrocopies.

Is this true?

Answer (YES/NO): NO